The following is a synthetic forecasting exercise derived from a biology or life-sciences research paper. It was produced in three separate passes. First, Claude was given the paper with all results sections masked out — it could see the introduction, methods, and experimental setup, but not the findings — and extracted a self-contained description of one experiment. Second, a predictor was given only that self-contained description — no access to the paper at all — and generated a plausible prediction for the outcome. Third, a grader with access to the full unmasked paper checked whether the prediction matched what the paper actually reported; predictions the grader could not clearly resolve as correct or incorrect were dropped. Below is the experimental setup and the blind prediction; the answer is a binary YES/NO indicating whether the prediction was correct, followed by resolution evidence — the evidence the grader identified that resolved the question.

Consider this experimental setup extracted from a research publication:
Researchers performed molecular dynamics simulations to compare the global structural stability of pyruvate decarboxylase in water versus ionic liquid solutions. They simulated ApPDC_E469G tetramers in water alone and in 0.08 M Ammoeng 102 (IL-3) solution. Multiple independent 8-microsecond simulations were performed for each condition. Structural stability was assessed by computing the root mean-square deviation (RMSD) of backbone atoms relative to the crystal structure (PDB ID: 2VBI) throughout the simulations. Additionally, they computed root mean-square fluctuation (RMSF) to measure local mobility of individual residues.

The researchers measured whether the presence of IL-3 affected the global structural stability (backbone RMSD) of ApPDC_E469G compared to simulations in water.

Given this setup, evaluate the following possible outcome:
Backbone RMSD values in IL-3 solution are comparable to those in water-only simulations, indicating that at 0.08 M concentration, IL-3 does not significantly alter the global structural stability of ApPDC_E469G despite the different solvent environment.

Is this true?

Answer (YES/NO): YES